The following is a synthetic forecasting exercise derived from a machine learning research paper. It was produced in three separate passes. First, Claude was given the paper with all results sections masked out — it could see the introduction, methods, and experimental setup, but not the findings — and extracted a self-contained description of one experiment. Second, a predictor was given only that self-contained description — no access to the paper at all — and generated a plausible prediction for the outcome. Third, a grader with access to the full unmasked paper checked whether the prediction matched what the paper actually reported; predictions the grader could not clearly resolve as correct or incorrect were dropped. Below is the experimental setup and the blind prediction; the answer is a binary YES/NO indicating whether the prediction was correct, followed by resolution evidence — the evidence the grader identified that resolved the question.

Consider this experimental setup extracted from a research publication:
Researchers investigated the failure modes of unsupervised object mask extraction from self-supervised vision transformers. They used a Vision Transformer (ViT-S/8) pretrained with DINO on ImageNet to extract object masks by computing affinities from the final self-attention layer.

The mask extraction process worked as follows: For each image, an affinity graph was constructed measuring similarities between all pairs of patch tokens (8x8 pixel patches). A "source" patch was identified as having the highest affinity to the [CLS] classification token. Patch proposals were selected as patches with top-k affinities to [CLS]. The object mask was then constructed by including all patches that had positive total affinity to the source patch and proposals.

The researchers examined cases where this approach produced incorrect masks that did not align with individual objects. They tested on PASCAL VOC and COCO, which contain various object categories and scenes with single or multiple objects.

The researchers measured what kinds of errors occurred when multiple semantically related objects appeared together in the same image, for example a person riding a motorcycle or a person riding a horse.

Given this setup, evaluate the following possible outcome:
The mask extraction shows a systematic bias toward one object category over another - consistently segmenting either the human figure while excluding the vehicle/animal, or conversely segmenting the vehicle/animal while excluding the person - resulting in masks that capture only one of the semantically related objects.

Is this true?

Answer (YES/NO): NO